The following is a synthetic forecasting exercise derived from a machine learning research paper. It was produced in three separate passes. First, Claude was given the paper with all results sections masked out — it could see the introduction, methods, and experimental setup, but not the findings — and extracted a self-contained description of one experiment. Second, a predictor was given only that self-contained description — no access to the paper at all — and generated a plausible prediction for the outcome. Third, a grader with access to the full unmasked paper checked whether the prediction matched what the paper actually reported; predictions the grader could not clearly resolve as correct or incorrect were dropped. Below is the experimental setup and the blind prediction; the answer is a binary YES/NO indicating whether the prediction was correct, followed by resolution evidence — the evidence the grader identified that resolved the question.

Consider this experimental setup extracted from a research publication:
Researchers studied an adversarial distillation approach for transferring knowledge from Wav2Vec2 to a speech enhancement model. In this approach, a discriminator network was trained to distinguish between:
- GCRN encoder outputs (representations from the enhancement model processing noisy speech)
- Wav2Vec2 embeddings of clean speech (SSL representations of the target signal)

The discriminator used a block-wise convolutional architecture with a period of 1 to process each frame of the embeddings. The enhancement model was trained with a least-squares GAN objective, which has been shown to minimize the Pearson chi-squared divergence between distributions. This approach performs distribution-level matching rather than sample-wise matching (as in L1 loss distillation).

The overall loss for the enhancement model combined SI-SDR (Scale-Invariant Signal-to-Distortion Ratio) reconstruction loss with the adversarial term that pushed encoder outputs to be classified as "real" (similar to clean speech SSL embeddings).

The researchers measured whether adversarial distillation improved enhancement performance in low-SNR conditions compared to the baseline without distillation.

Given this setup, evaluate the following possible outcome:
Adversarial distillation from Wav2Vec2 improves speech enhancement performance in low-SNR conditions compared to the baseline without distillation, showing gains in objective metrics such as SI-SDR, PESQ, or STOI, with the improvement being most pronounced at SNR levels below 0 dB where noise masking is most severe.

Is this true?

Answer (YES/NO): NO